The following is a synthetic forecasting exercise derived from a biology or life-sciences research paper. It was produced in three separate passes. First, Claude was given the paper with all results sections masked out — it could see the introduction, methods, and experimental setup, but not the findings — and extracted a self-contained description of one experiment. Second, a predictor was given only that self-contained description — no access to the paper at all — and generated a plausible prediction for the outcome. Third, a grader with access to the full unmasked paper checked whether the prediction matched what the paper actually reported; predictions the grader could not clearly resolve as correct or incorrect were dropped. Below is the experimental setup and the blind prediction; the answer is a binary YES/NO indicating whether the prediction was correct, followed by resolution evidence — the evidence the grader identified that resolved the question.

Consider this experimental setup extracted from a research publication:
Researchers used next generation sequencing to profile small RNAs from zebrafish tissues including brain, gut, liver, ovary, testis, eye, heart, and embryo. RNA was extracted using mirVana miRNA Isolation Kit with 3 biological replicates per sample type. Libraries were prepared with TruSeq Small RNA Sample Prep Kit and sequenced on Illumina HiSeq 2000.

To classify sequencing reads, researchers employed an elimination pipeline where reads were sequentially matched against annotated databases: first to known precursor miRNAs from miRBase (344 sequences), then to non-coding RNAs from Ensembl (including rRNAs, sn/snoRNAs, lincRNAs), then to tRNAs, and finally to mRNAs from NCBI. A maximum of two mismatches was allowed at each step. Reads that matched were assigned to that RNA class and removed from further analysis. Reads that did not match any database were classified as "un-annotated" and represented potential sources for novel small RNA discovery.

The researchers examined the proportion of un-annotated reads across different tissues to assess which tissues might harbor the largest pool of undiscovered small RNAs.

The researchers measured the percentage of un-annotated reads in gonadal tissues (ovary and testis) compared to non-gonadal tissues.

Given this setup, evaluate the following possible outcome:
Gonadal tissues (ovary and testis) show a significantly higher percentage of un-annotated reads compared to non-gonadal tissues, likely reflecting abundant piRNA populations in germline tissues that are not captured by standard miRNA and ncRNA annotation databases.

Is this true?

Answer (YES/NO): YES